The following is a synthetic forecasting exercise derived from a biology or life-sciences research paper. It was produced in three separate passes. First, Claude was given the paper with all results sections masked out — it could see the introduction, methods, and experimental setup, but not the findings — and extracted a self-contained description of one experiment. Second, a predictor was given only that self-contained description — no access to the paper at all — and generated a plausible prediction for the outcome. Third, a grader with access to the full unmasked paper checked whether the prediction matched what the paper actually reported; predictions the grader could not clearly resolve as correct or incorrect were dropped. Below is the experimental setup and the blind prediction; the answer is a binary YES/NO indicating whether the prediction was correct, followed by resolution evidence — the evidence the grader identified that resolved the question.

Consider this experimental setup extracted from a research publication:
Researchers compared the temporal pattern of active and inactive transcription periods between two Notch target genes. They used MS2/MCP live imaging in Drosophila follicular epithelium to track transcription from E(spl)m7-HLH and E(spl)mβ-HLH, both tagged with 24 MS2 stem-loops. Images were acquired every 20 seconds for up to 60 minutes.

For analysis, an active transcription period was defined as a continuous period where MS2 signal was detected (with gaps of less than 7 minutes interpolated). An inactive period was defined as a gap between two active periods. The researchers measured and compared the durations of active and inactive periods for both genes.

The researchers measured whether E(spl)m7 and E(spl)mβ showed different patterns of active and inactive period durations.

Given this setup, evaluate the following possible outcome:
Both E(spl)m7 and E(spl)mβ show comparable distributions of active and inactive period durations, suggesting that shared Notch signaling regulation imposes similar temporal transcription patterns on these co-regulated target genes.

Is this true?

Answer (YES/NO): NO